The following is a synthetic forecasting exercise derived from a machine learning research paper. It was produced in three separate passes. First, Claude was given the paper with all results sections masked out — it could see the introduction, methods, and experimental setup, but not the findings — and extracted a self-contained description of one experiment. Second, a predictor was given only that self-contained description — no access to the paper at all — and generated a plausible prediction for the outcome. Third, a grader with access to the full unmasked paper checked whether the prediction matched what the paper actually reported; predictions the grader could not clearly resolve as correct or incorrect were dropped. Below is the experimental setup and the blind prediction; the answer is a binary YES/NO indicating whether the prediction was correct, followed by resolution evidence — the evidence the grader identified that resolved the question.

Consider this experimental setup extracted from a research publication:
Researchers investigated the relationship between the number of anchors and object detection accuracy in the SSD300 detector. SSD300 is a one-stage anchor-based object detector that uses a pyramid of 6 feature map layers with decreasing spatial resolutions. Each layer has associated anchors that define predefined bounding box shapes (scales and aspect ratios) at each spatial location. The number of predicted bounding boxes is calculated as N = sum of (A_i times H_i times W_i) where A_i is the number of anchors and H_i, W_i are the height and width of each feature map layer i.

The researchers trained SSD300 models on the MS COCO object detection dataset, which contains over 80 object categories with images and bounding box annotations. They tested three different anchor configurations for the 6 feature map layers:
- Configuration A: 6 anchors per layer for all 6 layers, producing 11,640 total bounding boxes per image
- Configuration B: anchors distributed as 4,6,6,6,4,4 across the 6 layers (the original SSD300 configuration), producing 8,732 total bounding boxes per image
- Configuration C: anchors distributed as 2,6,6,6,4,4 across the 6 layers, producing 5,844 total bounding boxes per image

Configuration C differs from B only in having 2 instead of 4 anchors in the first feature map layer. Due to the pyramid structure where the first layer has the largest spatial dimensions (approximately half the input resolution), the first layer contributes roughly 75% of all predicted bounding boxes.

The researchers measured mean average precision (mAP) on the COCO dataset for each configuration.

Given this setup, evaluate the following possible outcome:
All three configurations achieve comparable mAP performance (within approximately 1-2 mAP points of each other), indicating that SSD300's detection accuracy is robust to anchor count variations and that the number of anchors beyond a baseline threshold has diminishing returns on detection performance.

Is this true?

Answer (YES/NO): YES